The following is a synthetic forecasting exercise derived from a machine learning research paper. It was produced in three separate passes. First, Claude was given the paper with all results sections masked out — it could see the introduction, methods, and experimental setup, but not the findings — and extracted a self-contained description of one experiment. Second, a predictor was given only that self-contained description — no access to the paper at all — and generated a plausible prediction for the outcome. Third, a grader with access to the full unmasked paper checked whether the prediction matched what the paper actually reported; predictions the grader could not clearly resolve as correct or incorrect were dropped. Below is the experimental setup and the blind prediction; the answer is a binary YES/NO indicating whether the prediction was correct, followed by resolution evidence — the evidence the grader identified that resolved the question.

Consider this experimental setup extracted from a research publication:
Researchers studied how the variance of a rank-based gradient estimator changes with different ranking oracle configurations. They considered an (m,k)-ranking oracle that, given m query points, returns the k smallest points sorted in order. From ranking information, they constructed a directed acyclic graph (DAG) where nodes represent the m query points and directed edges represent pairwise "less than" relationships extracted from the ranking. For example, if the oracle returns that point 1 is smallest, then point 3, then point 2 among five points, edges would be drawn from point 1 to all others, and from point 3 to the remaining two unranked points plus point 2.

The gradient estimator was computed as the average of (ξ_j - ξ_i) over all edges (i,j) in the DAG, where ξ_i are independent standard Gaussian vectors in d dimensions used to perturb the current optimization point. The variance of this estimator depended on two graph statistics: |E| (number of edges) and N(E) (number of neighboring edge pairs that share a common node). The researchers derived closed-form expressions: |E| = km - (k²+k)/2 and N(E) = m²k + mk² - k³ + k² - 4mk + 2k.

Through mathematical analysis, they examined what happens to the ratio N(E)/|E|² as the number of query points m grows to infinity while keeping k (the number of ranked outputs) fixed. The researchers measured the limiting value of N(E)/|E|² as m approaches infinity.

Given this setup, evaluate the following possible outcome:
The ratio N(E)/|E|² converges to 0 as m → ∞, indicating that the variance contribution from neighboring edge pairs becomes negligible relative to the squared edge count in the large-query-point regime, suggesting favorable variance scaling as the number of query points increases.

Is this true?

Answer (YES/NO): NO